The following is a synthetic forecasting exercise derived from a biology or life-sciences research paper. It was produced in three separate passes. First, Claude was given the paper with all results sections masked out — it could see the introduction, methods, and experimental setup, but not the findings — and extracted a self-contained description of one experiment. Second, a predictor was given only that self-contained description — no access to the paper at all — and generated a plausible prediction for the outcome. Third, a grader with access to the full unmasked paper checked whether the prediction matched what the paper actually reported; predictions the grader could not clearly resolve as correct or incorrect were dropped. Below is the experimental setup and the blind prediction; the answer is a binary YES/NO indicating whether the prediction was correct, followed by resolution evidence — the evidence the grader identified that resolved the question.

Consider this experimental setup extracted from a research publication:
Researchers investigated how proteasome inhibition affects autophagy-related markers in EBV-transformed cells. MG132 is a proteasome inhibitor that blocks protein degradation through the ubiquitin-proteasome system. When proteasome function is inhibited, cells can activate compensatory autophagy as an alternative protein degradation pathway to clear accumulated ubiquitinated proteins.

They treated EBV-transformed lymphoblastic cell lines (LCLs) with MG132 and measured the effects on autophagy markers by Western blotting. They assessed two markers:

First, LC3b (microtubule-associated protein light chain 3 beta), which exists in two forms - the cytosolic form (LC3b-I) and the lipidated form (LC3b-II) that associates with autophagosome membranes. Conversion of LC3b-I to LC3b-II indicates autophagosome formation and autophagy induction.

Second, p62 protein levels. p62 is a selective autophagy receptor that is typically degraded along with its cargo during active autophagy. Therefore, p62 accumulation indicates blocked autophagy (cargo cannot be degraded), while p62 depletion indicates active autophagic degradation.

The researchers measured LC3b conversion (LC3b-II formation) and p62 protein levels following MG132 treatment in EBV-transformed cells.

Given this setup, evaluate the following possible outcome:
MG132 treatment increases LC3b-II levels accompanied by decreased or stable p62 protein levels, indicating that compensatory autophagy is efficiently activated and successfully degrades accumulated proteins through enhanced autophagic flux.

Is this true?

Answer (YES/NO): YES